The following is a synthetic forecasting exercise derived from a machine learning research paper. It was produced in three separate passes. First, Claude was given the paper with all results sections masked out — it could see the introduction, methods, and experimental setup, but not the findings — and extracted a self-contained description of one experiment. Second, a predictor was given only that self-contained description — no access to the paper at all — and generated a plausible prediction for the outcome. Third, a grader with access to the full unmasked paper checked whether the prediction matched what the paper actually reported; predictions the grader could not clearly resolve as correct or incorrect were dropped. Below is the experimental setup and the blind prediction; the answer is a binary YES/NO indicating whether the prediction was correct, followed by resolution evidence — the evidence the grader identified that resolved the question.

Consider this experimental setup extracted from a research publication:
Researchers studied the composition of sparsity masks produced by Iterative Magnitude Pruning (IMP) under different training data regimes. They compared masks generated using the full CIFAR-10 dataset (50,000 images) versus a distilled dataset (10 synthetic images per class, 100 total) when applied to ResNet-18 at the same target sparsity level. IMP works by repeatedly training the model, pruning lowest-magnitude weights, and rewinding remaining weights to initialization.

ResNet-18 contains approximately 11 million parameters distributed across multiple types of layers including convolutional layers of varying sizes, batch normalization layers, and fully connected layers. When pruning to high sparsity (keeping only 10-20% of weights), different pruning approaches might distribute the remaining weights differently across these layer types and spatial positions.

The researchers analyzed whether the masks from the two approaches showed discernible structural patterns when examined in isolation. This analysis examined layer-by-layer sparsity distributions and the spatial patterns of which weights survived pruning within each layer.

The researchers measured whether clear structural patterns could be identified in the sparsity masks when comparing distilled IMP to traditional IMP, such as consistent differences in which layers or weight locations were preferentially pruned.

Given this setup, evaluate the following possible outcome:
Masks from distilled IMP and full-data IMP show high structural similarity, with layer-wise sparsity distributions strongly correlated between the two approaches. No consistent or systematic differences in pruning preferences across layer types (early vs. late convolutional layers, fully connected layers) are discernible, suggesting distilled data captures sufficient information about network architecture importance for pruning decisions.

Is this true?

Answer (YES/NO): YES